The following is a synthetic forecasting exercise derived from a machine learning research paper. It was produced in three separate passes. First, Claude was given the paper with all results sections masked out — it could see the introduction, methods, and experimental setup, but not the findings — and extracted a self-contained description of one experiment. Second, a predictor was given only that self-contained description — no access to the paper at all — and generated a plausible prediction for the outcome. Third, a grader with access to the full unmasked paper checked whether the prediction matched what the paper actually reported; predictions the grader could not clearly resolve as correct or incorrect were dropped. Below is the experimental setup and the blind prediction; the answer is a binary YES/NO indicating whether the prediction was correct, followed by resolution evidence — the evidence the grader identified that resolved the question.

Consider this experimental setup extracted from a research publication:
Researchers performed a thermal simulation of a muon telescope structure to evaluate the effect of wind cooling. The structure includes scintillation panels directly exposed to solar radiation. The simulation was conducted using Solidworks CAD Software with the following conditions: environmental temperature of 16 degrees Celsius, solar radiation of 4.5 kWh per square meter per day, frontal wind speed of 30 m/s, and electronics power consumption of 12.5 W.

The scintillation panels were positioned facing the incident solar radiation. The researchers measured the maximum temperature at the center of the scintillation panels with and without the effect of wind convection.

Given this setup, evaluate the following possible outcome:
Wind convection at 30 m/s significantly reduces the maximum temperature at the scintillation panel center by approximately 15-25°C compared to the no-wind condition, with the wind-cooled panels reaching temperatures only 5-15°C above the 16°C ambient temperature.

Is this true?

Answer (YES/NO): NO